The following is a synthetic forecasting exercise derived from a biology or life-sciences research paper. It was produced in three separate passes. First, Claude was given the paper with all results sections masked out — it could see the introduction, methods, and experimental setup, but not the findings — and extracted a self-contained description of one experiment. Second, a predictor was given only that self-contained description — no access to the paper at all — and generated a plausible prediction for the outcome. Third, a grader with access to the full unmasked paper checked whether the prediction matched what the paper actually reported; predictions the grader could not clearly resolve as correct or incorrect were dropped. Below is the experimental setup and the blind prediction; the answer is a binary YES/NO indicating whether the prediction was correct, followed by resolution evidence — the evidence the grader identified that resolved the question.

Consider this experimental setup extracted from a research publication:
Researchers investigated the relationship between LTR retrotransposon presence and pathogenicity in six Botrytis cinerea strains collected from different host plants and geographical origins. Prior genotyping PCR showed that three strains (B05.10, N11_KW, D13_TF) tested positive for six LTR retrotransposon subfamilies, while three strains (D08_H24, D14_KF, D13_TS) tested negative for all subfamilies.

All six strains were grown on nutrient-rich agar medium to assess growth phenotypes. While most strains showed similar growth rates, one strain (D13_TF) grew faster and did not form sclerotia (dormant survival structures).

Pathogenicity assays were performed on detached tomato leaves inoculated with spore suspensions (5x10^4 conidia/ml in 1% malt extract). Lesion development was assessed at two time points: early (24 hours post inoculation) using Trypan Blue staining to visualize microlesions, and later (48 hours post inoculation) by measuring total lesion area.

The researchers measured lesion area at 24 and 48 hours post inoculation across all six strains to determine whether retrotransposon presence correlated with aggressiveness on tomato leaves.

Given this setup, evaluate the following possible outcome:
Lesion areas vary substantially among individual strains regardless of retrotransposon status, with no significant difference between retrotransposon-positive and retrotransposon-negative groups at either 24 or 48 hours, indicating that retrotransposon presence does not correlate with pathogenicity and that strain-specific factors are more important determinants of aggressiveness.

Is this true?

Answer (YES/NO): NO